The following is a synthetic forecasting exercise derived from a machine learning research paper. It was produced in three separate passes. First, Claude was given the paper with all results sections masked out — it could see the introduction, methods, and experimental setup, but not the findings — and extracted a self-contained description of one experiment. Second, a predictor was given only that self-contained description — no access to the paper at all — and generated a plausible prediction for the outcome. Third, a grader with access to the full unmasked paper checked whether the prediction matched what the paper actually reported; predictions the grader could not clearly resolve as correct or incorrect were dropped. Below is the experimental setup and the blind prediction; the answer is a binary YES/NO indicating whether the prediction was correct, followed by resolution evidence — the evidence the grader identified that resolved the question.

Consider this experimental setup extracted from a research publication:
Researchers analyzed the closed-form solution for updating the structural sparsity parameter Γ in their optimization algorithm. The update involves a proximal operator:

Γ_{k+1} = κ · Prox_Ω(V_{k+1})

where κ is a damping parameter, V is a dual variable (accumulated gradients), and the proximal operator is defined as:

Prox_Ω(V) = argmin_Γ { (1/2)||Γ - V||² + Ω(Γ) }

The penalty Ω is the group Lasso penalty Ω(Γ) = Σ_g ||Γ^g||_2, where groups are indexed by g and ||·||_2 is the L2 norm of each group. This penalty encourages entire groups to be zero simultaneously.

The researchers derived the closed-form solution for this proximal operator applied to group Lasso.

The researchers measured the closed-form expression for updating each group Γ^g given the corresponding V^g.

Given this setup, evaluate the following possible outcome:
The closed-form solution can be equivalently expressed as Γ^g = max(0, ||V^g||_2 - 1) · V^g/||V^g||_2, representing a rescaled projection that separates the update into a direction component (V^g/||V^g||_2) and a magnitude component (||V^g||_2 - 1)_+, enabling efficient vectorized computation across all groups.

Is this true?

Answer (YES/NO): NO